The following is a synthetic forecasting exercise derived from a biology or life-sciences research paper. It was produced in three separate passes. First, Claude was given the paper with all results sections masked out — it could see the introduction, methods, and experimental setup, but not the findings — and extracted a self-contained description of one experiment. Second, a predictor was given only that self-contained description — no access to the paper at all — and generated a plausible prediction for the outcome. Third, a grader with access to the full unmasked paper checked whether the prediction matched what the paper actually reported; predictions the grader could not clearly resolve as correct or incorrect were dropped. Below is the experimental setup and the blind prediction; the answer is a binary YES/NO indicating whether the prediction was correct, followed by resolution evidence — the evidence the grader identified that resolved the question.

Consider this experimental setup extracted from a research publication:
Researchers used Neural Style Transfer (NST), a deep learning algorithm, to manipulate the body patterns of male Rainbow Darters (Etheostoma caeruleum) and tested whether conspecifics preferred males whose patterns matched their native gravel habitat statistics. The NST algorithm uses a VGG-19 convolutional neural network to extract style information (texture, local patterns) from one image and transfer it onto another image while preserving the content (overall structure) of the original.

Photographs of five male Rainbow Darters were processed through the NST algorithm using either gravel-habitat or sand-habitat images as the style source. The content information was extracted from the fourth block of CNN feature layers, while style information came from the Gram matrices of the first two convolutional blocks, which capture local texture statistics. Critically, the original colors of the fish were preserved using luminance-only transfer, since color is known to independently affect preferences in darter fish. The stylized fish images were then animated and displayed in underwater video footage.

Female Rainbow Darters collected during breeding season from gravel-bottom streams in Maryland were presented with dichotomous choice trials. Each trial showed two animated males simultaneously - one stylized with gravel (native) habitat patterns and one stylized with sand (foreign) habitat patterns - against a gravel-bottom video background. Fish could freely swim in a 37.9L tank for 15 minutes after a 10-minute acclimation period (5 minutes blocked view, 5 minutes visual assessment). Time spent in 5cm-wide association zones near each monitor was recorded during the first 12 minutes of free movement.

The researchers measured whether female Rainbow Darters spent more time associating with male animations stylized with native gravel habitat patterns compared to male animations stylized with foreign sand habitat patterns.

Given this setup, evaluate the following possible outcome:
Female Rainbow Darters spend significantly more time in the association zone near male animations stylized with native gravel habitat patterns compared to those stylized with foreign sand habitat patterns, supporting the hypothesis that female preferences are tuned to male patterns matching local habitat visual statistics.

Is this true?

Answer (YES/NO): NO